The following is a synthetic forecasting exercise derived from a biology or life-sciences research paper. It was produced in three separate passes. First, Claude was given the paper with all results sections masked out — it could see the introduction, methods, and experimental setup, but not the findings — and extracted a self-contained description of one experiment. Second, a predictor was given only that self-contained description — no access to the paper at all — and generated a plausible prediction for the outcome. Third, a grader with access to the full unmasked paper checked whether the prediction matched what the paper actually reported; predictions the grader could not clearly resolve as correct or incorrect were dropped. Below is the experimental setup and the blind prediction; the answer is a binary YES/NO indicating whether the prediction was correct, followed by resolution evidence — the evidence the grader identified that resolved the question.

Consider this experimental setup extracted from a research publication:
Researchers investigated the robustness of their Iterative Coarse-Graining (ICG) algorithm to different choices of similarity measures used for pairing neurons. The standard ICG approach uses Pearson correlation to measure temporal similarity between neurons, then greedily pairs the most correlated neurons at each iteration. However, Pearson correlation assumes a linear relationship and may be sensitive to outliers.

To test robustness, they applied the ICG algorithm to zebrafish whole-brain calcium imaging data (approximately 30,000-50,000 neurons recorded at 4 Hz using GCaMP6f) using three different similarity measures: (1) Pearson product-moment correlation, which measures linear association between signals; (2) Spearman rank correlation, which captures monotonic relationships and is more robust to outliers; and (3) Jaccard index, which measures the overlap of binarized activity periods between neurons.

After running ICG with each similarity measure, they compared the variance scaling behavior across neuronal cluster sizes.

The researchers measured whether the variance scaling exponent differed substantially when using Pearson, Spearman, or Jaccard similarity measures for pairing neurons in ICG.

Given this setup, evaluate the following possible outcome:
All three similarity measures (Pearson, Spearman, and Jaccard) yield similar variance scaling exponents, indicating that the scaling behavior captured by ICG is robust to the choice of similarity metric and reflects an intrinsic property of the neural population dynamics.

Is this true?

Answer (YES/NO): YES